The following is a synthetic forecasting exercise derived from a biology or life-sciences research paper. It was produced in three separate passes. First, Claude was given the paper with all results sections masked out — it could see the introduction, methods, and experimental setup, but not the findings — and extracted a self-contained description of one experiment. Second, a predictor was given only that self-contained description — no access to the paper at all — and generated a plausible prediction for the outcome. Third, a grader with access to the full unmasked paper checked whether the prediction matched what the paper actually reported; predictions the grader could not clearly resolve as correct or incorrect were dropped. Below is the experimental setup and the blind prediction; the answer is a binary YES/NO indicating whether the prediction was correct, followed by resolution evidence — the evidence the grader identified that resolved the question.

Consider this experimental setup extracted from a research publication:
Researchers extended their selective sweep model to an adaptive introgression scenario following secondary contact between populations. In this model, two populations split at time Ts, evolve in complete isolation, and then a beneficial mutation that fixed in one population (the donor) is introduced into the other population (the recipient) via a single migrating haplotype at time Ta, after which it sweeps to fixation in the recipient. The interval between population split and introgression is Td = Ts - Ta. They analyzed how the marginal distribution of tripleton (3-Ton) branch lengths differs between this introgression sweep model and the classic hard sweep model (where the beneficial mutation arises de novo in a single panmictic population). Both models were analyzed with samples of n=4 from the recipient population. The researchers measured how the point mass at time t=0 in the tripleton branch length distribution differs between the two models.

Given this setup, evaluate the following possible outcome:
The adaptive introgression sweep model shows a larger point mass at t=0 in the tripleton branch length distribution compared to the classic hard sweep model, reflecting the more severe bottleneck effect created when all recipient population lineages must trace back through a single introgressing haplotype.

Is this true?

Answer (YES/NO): NO